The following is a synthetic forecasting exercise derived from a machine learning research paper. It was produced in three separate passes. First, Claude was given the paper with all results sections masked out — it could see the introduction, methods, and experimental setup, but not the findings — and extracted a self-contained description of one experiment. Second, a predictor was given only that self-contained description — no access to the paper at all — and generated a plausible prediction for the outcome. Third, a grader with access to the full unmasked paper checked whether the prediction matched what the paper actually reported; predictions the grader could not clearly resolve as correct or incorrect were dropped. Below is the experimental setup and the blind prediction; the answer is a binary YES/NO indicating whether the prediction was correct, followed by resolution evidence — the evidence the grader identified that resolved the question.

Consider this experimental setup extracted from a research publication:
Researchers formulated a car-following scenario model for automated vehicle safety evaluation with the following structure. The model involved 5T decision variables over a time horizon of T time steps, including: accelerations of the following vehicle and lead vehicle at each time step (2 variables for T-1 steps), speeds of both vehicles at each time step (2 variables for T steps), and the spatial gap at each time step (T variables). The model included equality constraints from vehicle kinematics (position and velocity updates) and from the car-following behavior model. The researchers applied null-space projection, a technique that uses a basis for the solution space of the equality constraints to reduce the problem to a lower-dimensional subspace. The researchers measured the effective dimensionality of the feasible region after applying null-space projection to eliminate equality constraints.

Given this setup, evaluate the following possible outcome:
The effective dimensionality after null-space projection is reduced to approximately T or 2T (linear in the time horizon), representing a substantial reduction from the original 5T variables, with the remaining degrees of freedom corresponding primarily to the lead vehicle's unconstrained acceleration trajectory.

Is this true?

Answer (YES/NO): YES